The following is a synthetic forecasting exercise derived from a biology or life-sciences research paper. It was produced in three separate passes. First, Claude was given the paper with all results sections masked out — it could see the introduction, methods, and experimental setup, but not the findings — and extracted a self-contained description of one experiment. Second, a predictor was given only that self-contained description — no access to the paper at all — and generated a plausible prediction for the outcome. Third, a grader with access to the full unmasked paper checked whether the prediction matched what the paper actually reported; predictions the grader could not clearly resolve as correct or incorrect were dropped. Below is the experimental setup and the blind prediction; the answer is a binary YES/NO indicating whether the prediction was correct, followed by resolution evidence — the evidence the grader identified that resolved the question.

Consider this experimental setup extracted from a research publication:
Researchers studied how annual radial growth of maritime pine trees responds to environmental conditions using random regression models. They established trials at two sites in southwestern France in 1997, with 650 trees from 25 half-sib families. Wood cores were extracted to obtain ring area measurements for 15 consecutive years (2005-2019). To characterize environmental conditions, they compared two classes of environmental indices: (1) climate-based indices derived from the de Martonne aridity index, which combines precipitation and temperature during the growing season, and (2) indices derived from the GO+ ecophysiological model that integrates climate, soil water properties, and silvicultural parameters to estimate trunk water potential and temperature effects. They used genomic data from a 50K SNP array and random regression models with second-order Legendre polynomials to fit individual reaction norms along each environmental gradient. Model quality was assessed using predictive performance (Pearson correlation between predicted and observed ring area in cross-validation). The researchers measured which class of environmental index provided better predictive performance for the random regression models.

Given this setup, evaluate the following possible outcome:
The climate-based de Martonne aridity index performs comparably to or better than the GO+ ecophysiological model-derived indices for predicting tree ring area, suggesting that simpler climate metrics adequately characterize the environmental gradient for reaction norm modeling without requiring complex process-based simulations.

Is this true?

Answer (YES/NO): NO